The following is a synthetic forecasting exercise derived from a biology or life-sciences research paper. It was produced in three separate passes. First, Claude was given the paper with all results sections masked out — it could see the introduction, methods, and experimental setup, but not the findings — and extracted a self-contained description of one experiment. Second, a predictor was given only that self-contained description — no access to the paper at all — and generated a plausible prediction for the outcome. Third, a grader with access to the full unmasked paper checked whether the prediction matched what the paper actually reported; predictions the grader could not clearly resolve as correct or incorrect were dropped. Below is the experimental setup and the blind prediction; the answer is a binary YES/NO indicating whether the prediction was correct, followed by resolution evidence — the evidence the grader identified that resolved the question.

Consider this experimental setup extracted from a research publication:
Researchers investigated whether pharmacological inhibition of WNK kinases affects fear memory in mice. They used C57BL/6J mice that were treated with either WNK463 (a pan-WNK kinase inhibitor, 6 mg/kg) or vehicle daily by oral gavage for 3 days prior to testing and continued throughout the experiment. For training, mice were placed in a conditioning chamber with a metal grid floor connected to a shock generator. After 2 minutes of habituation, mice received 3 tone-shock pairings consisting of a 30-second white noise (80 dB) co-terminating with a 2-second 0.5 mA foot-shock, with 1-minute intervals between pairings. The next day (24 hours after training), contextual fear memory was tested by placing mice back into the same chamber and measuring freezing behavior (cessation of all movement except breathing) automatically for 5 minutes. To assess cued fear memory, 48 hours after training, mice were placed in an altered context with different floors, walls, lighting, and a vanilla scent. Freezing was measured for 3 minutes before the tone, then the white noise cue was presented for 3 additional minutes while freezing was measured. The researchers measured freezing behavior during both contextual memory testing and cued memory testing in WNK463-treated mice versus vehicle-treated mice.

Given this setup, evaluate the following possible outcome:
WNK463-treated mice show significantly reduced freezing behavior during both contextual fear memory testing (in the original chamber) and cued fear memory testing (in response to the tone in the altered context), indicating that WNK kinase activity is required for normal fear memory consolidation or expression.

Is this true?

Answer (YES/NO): NO